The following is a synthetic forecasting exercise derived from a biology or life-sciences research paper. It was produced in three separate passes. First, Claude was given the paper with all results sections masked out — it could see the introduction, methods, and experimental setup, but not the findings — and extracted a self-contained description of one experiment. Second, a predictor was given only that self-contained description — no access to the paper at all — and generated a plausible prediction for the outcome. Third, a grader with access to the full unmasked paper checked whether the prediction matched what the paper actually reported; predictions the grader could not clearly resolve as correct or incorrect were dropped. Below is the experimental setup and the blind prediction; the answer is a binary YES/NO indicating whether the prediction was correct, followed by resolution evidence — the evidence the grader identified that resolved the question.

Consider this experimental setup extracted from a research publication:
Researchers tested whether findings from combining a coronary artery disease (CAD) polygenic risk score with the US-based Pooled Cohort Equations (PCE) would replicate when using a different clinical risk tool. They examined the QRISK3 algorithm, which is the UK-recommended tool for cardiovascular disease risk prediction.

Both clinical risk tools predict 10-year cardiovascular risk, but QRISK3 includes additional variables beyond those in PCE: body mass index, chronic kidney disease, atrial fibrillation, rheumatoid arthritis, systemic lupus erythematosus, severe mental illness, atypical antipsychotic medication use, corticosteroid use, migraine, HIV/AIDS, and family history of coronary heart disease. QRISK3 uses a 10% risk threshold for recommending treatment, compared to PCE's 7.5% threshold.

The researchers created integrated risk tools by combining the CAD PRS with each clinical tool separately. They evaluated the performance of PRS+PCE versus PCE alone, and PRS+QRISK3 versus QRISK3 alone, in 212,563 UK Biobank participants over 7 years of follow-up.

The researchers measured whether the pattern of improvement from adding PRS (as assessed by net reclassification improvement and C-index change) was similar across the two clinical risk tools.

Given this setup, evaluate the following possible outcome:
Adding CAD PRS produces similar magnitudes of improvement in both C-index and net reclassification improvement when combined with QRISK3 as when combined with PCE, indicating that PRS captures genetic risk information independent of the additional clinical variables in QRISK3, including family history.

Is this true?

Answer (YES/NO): NO